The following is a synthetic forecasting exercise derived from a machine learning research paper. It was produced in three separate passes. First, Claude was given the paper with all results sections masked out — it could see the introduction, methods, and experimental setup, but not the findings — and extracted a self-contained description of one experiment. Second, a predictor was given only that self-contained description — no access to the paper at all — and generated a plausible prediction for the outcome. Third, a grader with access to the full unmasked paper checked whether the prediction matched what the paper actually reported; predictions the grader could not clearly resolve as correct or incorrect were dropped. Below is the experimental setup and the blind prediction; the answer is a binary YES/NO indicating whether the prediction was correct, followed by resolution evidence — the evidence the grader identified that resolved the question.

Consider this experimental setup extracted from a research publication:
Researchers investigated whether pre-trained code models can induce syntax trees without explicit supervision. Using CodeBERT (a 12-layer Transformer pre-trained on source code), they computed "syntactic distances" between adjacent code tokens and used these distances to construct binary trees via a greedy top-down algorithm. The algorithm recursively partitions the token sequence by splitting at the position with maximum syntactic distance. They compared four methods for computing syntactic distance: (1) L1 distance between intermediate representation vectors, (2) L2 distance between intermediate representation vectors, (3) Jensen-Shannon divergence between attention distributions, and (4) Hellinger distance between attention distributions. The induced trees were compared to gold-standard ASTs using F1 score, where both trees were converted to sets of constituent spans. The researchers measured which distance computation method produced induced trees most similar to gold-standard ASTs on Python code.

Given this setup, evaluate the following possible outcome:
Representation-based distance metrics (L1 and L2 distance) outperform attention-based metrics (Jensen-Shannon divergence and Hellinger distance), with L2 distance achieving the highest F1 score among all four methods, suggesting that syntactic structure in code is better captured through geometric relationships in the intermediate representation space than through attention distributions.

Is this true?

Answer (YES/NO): NO